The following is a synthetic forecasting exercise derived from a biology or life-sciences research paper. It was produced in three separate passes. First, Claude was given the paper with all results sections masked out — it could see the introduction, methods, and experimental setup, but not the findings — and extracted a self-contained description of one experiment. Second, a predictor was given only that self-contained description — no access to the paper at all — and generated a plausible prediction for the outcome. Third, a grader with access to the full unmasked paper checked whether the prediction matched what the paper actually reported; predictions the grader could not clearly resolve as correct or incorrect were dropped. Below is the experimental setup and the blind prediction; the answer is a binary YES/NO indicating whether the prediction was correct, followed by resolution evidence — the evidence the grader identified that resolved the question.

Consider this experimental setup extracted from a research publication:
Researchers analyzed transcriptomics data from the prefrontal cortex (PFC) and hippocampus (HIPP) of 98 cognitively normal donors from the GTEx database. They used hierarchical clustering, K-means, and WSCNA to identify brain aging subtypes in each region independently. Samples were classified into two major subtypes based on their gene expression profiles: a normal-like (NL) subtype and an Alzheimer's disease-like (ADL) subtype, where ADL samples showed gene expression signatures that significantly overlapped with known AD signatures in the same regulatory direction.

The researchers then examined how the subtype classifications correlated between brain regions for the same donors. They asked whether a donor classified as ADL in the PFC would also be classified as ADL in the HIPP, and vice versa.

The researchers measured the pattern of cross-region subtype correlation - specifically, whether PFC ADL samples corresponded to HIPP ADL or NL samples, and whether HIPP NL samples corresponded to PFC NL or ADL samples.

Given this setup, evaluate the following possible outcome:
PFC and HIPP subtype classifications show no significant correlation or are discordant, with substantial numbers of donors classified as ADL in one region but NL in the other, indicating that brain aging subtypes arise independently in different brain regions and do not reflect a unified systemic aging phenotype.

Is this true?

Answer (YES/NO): NO